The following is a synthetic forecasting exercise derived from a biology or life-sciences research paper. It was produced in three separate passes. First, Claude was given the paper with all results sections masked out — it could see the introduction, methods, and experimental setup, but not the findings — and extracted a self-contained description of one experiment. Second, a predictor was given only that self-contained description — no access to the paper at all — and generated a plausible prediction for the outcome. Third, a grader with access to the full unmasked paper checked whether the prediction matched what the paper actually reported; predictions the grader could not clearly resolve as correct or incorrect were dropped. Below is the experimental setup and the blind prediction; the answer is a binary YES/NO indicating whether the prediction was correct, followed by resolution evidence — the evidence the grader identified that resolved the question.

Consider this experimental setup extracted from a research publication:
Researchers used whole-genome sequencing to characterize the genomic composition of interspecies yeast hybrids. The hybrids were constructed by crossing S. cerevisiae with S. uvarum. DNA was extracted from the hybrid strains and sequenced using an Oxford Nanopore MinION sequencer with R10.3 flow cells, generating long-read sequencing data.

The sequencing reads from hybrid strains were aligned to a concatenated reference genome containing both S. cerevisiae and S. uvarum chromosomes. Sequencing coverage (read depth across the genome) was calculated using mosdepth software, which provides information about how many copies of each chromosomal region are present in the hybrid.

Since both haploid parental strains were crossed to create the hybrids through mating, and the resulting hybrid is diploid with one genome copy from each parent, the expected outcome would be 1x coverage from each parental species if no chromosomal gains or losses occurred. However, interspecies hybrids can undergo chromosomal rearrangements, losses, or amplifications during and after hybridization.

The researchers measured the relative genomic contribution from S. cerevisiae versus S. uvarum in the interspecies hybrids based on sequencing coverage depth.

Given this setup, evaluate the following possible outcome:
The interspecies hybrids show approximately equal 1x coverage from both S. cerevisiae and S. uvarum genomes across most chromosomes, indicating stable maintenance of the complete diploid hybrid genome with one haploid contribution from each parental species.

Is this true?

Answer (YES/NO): NO